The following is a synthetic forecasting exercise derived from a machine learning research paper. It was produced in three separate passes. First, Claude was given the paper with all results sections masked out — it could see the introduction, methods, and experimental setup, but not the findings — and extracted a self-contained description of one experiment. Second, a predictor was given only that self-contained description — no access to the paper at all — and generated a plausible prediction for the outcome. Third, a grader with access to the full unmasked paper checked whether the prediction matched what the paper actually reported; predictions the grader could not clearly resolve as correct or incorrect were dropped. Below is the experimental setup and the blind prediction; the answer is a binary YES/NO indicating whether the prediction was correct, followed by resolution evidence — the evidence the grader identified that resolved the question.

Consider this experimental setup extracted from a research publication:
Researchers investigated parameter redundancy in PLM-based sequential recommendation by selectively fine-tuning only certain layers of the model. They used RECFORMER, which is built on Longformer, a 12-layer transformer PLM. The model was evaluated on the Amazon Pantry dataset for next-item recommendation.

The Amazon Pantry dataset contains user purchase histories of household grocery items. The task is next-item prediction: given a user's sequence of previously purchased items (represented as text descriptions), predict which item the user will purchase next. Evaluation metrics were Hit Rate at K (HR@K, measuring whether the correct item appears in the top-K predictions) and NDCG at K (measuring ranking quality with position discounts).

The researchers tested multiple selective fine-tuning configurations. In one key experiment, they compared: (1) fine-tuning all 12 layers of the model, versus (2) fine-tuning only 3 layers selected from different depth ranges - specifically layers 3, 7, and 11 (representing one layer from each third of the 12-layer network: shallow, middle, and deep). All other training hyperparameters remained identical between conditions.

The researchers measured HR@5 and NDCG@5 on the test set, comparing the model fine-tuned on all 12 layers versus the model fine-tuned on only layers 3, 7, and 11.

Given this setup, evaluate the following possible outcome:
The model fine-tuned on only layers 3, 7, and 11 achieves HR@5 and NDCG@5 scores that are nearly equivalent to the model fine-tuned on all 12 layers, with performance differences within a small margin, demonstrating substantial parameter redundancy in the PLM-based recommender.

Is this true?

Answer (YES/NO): YES